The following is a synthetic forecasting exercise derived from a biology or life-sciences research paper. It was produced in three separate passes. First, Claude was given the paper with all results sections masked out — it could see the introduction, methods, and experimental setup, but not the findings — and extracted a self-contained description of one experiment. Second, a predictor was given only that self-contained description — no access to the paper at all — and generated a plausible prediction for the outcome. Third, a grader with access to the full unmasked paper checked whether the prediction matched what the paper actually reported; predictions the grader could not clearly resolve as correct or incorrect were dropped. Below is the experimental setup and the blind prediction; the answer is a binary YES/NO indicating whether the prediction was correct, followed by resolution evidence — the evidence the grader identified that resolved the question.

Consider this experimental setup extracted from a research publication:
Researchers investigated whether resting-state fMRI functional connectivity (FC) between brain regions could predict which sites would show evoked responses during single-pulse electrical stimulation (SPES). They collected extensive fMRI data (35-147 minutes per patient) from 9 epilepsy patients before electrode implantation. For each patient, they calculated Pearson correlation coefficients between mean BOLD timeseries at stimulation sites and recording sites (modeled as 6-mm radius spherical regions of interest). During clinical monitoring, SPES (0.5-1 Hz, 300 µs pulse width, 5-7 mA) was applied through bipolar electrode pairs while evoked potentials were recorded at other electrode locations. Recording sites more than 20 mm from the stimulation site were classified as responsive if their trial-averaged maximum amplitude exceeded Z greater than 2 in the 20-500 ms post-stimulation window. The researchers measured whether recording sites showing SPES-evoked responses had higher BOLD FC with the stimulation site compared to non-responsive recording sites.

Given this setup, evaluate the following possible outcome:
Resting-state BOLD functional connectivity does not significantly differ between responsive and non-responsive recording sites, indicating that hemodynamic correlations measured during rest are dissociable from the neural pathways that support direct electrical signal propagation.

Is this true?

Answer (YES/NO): NO